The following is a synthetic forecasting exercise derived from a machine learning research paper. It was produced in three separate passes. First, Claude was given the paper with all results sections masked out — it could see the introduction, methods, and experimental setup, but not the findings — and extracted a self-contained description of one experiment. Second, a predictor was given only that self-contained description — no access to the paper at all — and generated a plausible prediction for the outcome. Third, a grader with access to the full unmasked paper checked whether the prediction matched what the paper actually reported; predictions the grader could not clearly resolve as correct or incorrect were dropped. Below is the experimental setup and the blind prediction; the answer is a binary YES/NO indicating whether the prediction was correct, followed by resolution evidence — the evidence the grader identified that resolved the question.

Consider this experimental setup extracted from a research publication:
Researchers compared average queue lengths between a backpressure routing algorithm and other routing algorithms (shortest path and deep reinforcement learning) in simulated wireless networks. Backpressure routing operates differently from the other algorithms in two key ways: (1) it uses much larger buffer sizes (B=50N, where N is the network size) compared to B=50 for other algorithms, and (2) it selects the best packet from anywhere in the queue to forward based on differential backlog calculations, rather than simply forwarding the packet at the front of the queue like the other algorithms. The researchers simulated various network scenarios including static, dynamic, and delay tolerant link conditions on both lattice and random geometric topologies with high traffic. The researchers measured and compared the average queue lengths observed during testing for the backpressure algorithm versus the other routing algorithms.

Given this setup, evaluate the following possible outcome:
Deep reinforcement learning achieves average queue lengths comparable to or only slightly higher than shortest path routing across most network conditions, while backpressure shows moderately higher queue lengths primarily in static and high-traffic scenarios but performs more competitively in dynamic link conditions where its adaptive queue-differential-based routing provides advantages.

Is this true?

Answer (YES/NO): NO